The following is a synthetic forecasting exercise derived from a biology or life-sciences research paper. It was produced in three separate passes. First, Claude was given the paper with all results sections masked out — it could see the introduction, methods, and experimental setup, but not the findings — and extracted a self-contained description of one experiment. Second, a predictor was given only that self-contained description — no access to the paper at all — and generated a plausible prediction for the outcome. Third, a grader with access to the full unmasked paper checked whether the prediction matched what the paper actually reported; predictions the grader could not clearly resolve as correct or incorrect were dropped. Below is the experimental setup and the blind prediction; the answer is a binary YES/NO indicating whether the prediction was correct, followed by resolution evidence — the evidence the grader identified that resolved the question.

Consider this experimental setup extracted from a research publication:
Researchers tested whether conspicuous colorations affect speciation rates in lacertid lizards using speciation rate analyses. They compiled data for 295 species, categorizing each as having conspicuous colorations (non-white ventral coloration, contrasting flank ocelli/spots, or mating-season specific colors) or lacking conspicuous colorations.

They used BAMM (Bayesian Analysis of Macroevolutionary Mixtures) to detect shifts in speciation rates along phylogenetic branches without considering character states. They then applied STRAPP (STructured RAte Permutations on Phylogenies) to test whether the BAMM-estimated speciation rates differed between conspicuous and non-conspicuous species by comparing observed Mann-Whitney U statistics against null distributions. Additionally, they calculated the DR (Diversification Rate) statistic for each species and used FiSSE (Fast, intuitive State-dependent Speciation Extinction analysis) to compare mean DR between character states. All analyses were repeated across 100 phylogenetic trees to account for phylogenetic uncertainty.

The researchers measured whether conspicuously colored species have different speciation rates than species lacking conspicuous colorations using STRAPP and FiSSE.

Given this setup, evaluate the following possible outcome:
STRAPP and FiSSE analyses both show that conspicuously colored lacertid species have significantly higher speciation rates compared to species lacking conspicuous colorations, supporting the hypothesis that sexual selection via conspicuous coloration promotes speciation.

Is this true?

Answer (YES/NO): NO